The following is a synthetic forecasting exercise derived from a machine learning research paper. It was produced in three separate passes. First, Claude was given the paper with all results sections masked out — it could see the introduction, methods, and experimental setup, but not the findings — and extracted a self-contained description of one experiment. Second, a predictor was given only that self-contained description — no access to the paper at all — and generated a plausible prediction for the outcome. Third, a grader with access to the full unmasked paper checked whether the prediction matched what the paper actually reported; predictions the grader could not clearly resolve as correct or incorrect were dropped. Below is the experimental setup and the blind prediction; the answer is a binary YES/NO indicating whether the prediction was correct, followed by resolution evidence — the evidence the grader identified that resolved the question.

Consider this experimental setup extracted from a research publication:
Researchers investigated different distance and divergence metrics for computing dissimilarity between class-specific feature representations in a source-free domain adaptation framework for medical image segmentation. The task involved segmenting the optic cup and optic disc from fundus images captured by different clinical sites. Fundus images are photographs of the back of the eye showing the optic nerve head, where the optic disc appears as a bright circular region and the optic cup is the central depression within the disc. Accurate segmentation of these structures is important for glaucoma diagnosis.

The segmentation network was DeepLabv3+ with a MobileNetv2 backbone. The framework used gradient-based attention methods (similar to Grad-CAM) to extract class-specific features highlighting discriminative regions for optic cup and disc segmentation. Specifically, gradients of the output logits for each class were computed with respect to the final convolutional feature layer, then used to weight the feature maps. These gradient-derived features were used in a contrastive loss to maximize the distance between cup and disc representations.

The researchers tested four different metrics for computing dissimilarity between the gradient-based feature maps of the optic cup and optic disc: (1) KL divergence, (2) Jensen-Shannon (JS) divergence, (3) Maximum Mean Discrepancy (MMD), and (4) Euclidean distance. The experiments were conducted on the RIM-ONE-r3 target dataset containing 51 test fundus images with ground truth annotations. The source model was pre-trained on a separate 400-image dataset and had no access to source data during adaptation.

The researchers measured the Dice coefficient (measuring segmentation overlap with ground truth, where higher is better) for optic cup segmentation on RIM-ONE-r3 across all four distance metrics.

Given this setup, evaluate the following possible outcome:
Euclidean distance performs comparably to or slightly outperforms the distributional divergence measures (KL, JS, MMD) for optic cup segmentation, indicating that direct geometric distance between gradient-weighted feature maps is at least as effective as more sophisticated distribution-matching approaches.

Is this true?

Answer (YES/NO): NO